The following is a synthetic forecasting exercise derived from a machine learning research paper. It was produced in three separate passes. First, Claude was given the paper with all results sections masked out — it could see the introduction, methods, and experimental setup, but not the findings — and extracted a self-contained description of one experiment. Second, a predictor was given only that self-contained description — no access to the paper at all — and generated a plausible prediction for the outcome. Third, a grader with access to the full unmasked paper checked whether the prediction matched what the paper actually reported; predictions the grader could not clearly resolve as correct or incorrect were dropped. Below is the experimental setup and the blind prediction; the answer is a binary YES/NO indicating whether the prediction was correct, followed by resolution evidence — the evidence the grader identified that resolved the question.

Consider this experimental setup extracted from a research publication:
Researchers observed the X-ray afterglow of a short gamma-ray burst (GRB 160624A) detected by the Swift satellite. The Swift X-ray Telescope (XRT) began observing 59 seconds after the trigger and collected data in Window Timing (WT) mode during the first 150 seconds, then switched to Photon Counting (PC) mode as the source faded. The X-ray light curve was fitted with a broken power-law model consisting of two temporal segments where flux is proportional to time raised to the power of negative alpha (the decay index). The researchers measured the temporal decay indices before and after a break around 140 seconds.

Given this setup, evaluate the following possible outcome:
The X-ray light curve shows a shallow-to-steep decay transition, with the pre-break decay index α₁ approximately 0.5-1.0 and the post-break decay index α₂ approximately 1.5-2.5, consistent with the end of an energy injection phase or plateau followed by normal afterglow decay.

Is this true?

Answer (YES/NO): NO